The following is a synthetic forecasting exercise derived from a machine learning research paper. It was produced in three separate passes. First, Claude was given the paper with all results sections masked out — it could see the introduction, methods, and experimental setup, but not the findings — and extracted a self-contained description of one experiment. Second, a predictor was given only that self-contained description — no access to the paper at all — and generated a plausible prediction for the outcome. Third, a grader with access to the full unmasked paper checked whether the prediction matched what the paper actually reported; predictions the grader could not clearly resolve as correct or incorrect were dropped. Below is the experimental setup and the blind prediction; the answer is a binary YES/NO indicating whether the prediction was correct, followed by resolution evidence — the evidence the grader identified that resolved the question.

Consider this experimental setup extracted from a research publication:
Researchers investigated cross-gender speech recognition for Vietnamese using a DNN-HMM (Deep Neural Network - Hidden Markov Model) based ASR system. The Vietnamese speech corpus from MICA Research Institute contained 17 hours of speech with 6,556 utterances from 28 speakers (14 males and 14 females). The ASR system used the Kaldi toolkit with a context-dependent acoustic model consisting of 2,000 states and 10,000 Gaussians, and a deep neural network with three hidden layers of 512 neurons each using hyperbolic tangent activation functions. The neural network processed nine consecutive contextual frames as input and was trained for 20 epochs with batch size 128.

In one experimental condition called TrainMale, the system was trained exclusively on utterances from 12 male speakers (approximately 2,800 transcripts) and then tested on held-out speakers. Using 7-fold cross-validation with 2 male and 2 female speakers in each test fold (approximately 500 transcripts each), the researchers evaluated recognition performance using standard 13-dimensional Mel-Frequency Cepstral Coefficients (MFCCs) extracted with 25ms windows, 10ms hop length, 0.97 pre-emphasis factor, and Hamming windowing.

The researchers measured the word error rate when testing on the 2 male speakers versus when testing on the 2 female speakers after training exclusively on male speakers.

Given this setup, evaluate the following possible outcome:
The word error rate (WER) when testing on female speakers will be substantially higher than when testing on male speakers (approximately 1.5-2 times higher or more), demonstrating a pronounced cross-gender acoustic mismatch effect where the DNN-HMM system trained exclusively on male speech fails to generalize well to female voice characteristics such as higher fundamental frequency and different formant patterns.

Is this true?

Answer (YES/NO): YES